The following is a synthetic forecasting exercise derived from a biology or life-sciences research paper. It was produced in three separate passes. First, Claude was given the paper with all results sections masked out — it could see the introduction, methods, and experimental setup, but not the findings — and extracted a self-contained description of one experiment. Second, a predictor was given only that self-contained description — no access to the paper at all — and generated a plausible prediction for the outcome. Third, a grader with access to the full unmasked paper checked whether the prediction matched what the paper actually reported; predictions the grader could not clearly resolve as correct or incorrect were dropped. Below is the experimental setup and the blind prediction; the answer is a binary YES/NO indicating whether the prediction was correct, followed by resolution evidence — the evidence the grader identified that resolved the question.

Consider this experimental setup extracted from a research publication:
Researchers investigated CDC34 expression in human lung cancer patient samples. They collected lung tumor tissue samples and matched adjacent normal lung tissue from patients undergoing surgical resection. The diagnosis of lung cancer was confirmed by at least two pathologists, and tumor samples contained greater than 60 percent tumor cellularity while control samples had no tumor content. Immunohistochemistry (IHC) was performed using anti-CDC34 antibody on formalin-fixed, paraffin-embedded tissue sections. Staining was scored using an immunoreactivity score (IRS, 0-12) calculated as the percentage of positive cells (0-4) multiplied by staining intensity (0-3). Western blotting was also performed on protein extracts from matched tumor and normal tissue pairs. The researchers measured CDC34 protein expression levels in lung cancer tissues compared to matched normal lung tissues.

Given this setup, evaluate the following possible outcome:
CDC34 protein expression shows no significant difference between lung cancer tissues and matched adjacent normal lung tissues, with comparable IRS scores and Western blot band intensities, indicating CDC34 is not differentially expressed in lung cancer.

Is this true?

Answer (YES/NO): NO